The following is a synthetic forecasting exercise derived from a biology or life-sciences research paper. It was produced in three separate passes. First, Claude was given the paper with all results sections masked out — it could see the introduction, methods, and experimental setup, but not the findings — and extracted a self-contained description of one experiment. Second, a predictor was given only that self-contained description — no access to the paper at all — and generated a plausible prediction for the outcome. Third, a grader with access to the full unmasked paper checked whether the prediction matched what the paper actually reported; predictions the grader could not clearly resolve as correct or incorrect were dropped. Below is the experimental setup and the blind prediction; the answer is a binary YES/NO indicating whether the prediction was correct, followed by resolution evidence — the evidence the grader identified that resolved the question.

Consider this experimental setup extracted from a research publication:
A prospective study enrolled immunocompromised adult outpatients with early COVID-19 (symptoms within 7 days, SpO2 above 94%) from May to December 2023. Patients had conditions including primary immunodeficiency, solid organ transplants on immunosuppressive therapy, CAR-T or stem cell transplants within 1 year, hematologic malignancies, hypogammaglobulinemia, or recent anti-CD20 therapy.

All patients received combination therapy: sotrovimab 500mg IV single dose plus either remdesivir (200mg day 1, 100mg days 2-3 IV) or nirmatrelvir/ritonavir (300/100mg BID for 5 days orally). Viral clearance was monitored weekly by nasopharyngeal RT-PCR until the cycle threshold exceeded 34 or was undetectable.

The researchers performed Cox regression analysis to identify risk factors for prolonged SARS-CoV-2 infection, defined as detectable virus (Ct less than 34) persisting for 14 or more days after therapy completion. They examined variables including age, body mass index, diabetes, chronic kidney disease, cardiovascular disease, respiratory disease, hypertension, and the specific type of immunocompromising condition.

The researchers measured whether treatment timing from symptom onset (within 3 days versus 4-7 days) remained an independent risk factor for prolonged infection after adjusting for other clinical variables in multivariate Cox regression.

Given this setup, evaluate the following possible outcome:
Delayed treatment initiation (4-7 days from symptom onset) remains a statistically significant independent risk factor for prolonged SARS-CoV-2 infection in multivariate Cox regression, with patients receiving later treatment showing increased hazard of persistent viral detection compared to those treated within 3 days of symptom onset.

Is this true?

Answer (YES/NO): NO